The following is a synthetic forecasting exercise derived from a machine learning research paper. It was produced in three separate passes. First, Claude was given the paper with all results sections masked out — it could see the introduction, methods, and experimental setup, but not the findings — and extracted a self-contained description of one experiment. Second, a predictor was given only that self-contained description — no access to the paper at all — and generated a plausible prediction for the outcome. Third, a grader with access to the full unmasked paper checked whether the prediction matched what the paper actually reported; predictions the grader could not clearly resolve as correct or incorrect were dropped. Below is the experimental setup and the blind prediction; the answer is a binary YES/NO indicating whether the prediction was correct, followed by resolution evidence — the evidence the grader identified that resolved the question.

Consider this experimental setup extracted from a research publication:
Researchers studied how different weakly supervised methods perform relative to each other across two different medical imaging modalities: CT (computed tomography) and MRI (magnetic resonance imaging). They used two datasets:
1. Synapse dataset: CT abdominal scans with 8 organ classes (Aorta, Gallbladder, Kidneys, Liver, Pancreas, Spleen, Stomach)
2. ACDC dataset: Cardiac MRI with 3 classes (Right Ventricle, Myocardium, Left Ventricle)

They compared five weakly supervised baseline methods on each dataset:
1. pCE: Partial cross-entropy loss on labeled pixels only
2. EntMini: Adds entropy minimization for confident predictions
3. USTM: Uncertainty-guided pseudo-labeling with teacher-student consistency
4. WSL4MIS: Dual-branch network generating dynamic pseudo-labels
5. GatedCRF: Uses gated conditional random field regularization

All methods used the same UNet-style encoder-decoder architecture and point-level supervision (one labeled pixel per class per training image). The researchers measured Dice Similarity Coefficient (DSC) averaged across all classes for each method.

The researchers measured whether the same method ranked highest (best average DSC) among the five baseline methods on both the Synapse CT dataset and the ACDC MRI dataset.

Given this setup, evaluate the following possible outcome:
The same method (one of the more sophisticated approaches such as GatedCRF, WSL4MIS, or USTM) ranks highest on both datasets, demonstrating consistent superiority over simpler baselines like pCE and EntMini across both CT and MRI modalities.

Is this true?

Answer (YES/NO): YES